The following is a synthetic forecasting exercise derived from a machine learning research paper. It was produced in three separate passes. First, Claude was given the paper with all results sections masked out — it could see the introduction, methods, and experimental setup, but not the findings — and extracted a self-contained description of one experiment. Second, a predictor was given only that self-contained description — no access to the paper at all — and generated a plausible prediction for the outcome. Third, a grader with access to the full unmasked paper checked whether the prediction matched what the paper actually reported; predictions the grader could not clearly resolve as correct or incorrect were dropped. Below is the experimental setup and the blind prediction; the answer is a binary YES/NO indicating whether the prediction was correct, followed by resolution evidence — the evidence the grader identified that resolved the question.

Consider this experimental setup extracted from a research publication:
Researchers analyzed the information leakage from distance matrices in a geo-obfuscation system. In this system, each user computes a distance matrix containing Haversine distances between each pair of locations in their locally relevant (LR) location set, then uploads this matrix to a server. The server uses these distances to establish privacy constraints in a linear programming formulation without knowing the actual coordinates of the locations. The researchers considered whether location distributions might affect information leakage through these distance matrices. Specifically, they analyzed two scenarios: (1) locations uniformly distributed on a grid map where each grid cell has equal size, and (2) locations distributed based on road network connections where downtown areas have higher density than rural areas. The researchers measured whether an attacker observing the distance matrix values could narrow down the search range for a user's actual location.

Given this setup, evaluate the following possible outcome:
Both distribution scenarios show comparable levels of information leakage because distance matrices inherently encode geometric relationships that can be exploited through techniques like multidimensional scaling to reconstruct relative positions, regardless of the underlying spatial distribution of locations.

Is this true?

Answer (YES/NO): NO